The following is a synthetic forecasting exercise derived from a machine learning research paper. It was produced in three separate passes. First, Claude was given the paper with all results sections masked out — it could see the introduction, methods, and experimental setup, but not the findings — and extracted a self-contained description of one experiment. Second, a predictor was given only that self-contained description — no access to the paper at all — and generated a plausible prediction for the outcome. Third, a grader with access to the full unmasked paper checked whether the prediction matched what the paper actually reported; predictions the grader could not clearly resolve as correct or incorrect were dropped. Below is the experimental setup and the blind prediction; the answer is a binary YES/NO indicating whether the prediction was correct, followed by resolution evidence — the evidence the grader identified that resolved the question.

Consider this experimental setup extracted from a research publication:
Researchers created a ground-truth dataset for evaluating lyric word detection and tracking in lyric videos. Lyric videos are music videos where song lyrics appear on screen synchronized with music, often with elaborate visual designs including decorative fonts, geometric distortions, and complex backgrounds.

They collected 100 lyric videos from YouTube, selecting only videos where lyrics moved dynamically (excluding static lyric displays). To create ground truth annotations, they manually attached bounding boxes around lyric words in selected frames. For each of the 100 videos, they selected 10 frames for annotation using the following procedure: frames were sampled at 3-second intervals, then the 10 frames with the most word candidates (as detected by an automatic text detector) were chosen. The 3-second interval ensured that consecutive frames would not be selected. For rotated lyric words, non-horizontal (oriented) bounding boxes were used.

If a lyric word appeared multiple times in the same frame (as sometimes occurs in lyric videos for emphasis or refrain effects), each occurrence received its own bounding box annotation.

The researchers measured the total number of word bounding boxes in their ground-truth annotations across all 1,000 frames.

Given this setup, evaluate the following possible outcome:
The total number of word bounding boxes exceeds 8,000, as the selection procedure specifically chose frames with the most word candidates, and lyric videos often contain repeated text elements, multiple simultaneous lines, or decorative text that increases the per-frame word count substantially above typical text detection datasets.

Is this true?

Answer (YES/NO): NO